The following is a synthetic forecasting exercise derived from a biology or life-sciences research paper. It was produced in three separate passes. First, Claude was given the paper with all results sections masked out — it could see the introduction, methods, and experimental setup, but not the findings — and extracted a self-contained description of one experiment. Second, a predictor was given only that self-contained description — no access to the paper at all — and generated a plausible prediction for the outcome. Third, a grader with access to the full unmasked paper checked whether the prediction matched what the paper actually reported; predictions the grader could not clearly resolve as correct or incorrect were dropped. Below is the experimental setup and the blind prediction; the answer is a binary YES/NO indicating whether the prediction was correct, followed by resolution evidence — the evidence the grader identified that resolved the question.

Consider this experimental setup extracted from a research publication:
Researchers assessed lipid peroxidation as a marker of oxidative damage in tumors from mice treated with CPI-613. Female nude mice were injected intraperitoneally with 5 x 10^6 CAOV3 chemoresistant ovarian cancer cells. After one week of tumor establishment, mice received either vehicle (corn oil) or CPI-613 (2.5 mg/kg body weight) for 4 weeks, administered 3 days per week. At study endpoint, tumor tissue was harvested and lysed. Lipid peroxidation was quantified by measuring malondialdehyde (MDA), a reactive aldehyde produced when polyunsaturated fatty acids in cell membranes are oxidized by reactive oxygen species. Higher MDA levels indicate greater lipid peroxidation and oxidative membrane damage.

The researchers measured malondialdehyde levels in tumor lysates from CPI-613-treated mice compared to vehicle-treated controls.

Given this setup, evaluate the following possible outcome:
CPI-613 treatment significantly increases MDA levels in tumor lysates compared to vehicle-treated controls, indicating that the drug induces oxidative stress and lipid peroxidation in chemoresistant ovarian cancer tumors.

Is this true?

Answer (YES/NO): YES